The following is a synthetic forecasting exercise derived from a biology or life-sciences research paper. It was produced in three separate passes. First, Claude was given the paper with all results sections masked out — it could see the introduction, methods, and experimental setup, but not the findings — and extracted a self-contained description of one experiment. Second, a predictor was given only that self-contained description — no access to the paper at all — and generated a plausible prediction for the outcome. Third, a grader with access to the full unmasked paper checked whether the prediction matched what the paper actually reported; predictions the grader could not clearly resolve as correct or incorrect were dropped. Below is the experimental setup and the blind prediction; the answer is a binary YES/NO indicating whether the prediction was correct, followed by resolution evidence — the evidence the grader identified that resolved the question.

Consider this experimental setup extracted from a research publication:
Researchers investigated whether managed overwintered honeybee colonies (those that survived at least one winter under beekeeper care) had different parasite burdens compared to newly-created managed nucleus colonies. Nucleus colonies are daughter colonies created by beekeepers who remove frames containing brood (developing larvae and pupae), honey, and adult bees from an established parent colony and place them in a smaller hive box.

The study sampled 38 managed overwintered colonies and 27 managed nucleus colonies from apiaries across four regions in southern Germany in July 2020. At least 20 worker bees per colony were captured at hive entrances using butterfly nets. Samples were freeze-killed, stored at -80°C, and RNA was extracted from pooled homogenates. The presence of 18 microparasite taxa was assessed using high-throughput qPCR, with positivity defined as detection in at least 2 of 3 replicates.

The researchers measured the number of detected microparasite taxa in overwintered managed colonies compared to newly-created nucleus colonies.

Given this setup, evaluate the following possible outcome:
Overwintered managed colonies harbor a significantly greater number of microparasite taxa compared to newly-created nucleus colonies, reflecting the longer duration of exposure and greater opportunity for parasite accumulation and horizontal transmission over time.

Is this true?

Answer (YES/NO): NO